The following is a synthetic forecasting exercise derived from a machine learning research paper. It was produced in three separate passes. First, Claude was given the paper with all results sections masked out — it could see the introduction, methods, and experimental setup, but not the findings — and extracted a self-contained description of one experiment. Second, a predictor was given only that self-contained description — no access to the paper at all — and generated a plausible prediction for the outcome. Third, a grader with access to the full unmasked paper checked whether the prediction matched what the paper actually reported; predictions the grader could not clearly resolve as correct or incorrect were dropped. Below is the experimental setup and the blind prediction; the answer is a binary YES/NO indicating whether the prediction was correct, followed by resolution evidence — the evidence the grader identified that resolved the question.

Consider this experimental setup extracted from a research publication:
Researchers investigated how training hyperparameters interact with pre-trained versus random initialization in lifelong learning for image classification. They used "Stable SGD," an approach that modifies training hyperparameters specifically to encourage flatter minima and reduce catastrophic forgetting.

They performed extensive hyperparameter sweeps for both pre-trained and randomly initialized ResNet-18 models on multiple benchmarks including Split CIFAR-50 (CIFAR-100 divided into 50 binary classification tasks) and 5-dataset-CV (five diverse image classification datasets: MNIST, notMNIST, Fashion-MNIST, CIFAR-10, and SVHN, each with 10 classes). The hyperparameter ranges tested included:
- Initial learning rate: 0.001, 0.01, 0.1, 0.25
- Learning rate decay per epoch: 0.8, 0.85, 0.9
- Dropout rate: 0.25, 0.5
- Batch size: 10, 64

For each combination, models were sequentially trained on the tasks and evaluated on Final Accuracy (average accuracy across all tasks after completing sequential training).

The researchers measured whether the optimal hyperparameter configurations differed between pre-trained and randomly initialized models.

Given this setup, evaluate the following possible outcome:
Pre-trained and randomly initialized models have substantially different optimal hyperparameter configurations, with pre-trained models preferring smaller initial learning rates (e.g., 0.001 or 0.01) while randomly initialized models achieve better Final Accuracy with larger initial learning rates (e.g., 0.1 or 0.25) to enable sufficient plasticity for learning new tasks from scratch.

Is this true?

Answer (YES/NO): YES